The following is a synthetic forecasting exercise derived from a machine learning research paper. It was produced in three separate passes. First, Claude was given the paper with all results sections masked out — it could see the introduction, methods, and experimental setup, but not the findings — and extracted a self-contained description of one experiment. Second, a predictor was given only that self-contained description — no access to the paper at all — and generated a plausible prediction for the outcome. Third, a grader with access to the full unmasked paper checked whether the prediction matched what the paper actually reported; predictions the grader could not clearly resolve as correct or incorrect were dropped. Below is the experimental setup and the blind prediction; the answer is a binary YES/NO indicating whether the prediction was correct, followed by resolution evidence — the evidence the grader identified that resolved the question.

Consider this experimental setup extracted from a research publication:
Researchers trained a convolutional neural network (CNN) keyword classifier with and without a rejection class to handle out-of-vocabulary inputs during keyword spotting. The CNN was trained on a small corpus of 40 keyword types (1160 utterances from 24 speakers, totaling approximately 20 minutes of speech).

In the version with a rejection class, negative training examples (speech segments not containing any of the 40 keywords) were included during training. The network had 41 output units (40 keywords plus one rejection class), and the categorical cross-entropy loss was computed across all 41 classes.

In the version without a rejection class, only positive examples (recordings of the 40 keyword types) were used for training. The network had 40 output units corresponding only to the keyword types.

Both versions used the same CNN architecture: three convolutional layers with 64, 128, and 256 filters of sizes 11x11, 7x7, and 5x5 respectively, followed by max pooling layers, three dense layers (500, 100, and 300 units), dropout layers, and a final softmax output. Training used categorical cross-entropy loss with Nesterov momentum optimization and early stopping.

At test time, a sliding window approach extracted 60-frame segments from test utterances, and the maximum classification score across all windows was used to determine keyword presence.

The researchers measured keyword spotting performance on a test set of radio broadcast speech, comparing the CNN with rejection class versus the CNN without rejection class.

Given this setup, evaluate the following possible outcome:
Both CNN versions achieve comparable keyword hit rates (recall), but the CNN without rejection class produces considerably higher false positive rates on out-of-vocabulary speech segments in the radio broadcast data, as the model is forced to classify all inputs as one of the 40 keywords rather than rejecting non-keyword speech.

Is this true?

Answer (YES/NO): NO